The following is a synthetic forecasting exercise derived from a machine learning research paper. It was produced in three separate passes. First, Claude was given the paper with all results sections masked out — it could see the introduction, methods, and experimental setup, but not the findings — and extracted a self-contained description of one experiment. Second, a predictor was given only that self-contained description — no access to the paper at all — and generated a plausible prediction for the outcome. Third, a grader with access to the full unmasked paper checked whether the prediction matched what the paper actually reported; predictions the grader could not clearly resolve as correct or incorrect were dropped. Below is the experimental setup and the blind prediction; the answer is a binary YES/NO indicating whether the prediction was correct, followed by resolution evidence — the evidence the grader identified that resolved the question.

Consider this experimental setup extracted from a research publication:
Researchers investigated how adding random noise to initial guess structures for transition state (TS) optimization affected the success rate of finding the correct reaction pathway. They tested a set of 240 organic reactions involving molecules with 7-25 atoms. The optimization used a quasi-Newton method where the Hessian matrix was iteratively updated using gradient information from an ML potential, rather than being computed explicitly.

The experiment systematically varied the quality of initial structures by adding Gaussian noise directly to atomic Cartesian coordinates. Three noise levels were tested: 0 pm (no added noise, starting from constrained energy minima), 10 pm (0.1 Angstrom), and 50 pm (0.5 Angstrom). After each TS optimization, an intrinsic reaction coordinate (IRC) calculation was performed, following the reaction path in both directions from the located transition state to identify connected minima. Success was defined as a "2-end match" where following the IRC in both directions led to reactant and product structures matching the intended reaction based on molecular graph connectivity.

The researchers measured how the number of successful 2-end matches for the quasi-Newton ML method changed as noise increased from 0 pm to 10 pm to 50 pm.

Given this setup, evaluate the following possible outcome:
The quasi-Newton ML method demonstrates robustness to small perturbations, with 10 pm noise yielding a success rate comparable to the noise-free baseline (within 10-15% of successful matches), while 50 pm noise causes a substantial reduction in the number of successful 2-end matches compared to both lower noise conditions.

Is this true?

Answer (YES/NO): NO